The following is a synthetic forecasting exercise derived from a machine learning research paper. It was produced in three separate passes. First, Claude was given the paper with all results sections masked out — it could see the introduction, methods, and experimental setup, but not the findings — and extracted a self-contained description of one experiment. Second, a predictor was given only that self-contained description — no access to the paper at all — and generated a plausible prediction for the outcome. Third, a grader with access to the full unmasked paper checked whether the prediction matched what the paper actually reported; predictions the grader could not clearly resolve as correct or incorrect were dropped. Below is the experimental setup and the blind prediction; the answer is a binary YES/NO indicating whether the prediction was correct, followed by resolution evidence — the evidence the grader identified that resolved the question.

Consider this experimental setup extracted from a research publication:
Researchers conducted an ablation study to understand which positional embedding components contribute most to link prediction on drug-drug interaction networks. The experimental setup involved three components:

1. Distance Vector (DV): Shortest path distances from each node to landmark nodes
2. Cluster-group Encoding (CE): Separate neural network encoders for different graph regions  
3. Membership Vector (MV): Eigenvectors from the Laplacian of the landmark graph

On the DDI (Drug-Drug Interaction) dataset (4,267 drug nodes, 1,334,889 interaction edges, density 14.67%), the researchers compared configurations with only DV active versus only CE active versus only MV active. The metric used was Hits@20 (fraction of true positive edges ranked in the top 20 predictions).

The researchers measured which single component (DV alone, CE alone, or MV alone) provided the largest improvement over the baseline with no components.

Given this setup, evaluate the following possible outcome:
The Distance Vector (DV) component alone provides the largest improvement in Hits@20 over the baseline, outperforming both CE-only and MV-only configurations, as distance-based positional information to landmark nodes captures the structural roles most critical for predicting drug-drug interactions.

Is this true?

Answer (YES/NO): NO